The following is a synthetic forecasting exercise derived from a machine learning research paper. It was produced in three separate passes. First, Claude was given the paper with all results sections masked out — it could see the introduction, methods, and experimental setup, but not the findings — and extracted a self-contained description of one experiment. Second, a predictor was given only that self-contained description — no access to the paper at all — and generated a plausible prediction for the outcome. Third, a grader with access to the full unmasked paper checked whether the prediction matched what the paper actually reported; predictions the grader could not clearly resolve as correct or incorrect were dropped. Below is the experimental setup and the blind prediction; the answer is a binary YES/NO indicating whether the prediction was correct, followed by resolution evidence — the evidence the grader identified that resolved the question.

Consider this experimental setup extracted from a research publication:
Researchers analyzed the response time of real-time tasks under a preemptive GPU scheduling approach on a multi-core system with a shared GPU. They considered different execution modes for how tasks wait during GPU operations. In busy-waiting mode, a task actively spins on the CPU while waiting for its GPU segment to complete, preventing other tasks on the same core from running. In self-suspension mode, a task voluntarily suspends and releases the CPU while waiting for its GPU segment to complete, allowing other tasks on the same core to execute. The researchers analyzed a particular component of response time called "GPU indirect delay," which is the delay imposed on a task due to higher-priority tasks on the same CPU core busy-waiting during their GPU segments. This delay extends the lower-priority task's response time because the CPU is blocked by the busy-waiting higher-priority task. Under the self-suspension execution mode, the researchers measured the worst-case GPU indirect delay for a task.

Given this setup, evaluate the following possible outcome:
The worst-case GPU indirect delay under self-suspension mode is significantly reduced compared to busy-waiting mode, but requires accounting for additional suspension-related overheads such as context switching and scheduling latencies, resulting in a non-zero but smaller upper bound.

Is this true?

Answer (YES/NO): NO